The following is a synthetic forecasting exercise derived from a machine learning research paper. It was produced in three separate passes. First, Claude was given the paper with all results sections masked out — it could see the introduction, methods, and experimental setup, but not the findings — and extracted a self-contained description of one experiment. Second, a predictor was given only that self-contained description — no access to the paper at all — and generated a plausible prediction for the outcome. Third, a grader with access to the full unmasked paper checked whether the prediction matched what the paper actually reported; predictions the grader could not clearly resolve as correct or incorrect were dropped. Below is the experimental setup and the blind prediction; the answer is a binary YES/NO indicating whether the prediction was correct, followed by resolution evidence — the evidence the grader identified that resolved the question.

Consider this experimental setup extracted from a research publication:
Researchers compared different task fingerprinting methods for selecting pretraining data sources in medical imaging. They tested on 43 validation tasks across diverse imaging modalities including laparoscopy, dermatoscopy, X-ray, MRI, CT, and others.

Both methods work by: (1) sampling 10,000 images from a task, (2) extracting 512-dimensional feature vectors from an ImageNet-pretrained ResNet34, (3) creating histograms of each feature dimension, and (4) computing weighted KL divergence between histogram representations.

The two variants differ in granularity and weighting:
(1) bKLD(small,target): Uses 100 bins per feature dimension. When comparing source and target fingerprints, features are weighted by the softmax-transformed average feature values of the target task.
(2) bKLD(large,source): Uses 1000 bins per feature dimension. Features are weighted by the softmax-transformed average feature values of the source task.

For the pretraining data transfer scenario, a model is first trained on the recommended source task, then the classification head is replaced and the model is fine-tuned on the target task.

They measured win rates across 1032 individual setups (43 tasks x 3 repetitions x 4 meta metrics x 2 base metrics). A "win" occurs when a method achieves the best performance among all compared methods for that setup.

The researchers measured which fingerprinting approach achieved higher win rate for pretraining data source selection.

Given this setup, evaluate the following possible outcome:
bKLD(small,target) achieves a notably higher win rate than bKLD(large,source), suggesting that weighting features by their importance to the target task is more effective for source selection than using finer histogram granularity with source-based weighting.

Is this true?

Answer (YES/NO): YES